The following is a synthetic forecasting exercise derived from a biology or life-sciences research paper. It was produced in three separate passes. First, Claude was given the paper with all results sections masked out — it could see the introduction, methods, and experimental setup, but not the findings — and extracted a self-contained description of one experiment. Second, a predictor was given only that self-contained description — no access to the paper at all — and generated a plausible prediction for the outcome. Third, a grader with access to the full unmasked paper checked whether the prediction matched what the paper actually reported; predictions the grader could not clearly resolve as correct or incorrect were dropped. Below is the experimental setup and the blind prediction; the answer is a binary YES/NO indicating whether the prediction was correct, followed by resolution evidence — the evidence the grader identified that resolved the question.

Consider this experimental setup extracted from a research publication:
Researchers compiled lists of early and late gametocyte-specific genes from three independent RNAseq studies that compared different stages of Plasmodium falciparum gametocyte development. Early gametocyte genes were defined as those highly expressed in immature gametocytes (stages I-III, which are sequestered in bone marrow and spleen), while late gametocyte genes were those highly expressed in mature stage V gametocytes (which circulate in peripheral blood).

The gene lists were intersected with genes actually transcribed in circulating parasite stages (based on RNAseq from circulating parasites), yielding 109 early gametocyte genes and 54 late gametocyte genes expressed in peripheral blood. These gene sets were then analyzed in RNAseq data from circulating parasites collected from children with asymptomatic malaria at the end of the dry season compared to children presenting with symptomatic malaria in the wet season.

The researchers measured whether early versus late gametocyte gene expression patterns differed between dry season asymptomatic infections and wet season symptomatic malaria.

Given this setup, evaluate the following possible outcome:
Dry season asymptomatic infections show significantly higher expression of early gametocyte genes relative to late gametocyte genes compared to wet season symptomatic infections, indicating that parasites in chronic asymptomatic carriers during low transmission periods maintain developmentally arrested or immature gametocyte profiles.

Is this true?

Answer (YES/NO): NO